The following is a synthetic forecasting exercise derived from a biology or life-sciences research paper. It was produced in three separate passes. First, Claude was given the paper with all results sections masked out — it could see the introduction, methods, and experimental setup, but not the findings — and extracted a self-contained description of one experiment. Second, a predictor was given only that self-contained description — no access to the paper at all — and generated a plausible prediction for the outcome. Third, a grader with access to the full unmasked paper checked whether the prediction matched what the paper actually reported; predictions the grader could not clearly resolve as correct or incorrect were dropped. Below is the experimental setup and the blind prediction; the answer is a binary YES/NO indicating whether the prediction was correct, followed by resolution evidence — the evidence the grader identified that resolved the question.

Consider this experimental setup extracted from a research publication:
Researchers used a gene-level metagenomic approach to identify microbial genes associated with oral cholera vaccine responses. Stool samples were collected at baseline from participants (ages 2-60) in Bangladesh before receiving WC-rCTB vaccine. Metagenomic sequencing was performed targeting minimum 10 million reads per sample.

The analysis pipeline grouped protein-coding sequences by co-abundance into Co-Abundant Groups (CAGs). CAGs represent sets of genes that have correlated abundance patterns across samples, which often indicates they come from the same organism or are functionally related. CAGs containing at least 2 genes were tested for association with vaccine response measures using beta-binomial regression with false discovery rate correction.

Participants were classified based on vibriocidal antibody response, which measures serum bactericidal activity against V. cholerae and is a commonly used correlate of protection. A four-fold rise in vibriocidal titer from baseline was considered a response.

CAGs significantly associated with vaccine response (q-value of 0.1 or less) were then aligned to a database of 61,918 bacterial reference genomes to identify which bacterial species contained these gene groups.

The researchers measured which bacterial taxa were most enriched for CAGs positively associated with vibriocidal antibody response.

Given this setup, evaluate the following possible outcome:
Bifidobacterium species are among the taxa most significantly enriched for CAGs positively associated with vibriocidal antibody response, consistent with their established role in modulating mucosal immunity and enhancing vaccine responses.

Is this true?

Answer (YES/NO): NO